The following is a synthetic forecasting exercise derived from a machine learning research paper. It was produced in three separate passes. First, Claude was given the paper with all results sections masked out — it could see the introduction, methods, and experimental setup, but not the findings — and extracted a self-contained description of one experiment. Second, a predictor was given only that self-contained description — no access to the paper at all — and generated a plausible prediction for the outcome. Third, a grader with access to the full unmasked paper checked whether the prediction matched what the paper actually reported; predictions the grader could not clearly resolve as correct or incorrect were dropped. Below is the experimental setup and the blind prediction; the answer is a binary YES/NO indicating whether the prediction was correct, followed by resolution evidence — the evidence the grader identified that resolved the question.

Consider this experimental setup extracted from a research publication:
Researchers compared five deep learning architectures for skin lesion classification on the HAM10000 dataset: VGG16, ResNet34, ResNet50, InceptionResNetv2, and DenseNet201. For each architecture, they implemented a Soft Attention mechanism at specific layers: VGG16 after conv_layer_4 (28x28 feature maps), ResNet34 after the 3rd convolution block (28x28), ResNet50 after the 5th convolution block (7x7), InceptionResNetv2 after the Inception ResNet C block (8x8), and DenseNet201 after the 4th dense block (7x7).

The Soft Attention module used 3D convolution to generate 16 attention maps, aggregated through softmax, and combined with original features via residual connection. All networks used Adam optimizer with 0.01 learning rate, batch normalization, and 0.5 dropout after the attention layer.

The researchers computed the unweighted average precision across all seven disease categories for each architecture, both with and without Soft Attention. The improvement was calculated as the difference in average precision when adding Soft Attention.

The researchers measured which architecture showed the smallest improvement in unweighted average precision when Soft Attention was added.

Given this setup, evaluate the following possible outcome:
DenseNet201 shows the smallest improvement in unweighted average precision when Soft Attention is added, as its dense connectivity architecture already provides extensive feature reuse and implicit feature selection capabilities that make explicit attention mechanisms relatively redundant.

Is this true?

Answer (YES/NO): NO